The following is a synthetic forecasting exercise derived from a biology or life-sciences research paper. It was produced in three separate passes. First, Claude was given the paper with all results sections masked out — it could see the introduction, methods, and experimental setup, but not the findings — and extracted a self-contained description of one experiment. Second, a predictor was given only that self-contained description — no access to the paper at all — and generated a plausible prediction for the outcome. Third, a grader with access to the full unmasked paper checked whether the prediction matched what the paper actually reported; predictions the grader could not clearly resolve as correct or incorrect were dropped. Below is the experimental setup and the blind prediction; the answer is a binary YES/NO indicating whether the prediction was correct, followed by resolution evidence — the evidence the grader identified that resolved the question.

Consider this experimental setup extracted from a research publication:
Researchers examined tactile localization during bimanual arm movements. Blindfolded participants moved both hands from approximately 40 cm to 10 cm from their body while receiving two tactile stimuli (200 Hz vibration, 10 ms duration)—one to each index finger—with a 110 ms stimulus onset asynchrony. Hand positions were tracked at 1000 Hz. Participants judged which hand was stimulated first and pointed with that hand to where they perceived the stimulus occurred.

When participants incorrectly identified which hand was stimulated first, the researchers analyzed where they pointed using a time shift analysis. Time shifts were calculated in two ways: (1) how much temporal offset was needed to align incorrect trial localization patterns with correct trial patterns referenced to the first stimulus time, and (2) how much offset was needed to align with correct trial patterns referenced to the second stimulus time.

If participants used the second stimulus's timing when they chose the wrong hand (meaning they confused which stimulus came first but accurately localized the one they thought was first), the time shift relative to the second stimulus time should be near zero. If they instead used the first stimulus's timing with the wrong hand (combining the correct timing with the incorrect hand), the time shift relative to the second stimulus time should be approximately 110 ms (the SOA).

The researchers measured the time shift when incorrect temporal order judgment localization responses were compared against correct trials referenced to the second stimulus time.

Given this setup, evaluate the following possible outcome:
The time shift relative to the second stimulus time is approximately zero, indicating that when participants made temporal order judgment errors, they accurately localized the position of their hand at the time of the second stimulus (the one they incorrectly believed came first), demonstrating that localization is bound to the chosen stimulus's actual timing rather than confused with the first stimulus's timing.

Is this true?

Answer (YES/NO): NO